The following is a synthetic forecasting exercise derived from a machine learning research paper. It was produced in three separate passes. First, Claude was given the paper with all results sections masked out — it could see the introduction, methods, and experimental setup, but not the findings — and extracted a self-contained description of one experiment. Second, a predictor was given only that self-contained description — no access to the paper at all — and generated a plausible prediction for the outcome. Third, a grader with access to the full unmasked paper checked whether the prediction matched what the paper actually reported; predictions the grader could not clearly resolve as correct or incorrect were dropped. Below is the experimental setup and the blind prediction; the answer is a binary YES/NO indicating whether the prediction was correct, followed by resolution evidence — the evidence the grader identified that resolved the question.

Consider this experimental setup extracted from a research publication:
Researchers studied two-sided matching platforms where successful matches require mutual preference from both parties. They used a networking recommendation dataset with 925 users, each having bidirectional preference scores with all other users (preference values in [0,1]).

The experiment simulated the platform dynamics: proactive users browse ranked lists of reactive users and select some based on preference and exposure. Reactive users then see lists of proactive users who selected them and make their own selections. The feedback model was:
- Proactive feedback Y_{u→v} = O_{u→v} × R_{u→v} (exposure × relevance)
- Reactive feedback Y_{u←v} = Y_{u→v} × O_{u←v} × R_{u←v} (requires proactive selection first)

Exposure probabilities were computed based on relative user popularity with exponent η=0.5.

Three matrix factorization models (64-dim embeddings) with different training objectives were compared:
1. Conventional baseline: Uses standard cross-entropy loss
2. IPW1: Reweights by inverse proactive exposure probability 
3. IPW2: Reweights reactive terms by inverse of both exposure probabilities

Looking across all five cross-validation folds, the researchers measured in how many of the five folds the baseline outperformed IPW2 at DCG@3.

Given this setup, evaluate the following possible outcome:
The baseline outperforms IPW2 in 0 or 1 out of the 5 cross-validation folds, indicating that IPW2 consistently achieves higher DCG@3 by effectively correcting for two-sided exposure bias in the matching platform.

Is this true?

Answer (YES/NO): NO